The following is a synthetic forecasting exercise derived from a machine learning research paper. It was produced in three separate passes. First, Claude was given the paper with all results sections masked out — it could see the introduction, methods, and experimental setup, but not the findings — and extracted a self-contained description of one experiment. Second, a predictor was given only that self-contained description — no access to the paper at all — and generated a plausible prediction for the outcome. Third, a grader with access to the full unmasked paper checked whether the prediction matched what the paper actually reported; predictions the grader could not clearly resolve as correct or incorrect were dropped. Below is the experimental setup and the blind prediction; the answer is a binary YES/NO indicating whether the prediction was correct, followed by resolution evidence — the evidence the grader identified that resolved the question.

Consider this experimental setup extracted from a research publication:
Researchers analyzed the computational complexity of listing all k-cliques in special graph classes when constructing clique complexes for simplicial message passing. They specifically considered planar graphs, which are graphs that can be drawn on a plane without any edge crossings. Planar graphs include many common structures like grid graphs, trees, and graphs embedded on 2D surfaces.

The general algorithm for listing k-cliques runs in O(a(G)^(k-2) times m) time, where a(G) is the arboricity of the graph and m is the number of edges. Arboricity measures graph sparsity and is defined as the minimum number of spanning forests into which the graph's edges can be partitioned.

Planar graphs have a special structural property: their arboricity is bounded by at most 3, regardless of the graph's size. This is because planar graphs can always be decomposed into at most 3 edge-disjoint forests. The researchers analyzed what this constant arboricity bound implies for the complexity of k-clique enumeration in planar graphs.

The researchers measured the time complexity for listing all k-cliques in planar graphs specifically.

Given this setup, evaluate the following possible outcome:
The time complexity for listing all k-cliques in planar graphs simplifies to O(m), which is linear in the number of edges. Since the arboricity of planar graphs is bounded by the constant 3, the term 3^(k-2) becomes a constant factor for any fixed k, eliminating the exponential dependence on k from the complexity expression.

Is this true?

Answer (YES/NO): YES